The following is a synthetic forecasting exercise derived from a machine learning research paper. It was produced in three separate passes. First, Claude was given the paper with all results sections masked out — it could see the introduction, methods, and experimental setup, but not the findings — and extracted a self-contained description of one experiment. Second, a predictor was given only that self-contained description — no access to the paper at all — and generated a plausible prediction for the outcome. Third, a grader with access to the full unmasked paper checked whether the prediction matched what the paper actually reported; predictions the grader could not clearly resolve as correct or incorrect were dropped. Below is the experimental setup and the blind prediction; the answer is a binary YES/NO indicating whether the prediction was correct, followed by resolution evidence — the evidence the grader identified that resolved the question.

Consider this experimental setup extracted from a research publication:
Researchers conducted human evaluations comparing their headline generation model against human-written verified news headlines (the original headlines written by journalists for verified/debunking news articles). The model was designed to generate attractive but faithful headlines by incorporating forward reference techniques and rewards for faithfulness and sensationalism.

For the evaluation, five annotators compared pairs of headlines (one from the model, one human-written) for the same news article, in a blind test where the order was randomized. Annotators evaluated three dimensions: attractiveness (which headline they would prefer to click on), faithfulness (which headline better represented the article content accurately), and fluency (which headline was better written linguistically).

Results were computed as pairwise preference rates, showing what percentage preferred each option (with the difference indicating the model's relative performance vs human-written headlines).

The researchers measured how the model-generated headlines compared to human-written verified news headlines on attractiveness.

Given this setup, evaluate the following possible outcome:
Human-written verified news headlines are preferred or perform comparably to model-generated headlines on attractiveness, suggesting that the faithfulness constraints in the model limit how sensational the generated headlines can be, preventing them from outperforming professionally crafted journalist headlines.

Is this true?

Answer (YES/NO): NO